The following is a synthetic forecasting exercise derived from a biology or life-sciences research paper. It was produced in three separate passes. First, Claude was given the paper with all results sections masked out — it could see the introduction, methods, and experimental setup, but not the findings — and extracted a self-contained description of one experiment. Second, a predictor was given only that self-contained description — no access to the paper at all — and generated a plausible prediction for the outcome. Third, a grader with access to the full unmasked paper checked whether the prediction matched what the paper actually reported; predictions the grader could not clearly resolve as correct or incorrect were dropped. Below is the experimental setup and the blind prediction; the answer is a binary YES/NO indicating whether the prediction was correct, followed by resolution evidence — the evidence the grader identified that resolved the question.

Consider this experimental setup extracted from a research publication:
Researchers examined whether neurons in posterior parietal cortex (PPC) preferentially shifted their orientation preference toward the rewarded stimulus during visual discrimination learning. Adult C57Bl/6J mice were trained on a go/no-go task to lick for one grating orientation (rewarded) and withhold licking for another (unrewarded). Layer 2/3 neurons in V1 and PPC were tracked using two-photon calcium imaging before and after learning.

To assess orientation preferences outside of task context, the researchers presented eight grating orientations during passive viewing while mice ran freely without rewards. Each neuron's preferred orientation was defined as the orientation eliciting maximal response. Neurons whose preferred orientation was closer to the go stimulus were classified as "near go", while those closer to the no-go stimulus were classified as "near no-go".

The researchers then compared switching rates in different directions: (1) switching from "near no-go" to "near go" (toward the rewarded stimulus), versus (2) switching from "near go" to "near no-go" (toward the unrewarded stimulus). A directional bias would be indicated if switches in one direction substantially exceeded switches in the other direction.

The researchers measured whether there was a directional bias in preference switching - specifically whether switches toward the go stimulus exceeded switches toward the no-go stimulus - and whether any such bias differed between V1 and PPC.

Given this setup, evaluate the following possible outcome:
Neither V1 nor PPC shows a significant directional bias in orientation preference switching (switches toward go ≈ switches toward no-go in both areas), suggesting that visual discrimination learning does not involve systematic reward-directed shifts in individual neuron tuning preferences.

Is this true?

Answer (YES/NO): NO